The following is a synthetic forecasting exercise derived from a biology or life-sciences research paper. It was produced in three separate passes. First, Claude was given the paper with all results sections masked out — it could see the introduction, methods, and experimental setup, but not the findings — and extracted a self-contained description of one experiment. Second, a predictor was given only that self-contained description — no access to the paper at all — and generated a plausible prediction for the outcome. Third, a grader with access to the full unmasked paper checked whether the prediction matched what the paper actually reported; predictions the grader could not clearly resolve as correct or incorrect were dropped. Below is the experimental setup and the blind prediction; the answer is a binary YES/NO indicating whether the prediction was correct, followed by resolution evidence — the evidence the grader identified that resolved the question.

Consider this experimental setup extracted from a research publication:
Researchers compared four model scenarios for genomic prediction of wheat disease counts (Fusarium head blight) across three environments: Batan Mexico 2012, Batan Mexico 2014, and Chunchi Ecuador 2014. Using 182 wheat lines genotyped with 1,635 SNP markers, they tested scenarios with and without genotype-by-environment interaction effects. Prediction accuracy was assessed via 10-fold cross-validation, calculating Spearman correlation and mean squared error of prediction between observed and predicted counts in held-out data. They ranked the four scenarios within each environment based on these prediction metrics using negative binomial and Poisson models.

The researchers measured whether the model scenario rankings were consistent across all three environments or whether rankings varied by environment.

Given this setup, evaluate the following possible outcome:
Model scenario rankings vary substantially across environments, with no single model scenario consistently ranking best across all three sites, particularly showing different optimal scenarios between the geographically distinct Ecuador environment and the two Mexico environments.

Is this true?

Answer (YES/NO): YES